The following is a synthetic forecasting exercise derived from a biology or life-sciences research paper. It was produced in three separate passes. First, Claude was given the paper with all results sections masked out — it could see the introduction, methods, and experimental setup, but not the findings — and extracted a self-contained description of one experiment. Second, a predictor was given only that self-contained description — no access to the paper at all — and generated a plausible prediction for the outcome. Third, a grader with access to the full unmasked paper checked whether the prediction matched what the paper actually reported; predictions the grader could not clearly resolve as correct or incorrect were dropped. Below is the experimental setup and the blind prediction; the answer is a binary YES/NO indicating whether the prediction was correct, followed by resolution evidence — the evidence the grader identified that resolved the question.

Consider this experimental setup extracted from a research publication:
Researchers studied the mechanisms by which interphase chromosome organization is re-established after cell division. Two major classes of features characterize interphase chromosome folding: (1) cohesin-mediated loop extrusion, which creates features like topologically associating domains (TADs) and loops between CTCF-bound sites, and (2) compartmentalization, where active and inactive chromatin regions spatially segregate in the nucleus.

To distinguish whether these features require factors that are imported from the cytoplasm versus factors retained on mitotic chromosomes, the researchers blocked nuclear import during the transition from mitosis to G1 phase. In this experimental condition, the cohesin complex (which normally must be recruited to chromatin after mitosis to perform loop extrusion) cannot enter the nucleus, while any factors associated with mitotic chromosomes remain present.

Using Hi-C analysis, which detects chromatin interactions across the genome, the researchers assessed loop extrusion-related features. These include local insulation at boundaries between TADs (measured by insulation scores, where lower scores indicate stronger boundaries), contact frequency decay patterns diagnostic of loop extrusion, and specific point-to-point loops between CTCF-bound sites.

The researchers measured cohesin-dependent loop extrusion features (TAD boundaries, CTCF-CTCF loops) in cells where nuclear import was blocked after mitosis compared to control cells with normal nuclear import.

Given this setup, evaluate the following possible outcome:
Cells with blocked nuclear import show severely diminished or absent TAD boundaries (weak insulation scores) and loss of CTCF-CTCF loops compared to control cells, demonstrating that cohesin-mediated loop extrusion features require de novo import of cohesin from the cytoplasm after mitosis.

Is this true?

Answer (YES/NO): YES